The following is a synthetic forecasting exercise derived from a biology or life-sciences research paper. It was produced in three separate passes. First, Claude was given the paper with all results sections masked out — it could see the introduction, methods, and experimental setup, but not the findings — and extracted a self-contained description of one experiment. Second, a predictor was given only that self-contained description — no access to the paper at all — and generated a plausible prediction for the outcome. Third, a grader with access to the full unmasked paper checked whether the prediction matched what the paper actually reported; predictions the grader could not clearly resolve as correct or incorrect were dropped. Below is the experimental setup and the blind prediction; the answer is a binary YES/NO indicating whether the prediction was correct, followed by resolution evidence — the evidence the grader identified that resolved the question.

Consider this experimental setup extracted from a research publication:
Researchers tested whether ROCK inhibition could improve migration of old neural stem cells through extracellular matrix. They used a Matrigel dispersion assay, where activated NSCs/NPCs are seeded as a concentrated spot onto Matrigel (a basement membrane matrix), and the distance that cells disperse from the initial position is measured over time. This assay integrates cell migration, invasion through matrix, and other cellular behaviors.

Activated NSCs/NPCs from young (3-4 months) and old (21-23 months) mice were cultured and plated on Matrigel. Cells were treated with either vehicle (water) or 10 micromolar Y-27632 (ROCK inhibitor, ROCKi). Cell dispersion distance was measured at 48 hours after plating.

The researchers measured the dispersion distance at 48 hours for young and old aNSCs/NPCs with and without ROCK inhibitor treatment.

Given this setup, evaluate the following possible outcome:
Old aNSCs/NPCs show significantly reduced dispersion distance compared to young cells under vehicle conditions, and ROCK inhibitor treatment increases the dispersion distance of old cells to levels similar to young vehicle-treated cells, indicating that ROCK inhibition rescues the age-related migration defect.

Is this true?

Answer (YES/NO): YES